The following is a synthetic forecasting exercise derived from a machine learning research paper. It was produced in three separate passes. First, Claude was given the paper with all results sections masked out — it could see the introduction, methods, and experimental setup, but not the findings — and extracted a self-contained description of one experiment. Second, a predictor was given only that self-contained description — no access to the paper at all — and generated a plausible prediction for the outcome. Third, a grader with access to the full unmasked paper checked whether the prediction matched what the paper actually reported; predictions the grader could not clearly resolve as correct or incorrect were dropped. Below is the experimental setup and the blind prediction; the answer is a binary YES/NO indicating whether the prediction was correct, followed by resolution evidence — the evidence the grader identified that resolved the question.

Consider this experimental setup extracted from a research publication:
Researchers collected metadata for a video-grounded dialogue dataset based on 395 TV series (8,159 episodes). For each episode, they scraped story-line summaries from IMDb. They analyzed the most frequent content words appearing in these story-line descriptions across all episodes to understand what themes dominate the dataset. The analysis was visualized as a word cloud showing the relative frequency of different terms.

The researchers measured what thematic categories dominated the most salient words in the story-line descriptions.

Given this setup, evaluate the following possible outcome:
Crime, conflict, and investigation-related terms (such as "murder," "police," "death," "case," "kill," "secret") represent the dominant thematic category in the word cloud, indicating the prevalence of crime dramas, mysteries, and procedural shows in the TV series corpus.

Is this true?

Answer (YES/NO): NO